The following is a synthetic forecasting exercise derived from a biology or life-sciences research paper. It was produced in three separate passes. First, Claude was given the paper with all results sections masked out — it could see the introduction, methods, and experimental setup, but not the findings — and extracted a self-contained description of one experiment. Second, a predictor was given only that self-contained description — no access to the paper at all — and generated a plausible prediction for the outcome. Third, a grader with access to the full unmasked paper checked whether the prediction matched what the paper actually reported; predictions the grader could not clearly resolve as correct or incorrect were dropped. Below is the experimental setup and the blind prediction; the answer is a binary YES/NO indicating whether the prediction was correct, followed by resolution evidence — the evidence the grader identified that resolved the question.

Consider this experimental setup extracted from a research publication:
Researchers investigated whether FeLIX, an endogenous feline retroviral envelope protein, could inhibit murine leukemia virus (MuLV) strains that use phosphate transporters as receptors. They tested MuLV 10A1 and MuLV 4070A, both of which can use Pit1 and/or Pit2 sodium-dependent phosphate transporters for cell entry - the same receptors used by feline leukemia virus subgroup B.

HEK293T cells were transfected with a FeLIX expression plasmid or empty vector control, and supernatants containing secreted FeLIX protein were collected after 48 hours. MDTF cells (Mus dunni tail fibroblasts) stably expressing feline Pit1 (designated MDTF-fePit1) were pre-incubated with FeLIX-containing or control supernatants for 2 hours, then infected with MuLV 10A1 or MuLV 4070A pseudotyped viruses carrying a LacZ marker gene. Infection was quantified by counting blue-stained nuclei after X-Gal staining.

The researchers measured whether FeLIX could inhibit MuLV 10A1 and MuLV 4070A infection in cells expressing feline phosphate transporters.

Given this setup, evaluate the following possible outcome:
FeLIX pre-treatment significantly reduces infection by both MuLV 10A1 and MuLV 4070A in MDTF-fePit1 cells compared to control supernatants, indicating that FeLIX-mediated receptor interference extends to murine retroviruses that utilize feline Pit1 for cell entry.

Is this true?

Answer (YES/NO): NO